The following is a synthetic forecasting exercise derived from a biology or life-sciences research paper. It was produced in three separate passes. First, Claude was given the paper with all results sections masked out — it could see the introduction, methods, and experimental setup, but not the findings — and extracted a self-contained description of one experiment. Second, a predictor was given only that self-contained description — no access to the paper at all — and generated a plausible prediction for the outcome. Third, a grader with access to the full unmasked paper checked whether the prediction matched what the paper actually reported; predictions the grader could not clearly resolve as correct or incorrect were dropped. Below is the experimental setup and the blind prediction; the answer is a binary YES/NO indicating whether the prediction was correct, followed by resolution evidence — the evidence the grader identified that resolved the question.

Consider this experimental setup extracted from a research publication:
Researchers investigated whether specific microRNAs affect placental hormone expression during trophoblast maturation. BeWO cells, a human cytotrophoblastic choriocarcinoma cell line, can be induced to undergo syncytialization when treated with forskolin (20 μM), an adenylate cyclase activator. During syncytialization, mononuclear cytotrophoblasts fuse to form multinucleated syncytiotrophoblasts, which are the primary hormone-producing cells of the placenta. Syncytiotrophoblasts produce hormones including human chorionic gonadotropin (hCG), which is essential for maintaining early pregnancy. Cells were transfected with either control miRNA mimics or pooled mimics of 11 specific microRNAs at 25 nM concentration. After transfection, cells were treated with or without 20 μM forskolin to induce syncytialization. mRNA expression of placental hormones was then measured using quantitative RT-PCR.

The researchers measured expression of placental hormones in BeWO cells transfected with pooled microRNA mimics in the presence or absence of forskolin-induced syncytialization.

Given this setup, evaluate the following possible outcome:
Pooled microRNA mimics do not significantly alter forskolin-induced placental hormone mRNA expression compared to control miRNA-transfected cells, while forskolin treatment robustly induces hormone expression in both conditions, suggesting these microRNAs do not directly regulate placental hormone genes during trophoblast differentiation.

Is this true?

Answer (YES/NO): NO